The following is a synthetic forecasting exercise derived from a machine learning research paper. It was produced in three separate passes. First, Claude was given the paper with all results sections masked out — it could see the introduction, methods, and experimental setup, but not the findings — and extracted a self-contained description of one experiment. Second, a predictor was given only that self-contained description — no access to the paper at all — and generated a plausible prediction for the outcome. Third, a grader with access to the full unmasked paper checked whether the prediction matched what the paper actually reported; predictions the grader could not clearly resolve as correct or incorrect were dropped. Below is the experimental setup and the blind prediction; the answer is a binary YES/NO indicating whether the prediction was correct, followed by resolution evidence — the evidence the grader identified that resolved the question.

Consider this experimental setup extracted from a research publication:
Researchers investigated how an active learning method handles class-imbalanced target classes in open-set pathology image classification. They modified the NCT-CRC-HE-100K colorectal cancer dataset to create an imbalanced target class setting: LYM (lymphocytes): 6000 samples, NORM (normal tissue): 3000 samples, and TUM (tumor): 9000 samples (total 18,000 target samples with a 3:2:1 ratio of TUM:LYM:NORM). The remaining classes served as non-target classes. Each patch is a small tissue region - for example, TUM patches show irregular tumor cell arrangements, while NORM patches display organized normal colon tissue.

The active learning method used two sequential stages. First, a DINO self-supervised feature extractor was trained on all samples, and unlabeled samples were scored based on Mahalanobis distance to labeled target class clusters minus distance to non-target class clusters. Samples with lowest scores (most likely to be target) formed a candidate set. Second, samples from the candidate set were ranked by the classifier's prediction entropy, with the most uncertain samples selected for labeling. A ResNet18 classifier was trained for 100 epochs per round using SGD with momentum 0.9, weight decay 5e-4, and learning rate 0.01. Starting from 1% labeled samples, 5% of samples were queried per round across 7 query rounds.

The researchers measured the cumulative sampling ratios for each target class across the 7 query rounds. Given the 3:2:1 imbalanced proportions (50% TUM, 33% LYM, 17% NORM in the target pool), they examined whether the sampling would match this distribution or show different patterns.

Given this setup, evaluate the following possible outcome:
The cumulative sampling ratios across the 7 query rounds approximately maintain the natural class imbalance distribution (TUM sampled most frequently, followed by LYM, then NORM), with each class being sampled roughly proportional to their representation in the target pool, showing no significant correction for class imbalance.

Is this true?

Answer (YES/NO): NO